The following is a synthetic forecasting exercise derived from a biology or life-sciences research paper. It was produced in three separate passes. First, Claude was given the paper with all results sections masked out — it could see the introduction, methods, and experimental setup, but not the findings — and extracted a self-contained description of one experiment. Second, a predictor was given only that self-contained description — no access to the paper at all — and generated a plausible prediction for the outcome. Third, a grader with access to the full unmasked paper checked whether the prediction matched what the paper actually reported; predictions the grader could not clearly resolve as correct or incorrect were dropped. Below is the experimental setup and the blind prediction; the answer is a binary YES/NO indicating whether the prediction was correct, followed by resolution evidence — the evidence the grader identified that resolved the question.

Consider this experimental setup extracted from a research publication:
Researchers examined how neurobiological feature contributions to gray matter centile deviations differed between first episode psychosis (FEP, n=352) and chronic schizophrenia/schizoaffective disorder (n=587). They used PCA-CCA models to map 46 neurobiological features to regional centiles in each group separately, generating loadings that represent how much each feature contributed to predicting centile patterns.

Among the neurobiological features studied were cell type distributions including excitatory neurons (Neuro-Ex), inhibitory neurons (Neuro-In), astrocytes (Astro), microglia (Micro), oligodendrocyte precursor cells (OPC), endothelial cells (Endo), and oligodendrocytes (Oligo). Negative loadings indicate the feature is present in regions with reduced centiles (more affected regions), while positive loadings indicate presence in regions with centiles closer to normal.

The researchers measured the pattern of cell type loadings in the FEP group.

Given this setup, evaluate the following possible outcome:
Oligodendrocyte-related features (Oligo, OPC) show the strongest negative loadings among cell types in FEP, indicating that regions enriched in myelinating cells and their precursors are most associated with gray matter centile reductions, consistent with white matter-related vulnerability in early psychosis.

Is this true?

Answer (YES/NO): NO